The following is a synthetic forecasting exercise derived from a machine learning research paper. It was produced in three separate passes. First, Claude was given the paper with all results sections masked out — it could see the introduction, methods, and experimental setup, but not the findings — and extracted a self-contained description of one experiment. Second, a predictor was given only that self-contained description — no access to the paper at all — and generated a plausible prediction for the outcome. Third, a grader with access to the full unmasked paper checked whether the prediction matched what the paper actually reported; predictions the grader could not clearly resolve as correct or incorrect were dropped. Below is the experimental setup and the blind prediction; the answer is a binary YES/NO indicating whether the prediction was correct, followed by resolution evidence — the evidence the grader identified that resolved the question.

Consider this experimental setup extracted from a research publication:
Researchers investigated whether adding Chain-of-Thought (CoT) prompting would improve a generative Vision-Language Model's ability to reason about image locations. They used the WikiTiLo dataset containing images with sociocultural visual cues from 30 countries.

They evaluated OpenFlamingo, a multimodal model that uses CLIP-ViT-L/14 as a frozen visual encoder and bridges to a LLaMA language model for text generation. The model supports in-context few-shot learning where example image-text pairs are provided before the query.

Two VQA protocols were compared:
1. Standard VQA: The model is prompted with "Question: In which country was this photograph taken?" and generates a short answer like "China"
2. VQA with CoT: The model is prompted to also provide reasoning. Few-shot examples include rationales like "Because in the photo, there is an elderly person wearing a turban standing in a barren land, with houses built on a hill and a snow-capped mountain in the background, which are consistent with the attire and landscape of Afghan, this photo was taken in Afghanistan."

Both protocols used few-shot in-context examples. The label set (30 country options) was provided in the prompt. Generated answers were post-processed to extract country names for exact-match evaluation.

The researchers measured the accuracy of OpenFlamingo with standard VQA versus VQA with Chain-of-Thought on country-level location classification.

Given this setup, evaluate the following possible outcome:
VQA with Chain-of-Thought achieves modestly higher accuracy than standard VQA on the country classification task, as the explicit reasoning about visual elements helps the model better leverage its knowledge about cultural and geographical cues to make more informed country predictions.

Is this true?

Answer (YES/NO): NO